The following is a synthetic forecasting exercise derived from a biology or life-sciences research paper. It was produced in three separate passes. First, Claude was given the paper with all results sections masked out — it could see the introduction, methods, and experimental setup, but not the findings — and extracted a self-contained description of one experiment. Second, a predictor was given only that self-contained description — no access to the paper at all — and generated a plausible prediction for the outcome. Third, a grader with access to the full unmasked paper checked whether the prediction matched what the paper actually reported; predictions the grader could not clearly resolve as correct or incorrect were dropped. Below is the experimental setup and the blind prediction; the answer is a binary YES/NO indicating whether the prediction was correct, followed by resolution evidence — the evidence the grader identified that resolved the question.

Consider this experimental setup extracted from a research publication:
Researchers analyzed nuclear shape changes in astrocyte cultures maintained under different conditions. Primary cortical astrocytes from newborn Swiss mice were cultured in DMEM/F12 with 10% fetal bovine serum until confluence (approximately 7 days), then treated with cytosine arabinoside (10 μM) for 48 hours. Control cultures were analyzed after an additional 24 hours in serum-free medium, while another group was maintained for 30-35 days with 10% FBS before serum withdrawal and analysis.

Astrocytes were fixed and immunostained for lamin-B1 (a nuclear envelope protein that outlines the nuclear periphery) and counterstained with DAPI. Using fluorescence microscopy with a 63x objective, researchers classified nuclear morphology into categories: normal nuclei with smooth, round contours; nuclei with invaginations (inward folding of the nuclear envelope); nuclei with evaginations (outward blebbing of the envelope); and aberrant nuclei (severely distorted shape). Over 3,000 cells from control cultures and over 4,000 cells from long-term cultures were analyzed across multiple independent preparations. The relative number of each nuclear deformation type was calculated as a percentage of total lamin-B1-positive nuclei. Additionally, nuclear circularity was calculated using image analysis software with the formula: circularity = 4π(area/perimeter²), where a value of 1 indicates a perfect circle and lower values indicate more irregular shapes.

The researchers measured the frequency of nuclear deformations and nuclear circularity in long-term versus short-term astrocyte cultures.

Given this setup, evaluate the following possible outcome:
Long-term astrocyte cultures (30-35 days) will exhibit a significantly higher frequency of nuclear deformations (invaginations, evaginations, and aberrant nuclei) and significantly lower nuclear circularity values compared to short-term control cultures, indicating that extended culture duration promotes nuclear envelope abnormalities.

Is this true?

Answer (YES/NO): NO